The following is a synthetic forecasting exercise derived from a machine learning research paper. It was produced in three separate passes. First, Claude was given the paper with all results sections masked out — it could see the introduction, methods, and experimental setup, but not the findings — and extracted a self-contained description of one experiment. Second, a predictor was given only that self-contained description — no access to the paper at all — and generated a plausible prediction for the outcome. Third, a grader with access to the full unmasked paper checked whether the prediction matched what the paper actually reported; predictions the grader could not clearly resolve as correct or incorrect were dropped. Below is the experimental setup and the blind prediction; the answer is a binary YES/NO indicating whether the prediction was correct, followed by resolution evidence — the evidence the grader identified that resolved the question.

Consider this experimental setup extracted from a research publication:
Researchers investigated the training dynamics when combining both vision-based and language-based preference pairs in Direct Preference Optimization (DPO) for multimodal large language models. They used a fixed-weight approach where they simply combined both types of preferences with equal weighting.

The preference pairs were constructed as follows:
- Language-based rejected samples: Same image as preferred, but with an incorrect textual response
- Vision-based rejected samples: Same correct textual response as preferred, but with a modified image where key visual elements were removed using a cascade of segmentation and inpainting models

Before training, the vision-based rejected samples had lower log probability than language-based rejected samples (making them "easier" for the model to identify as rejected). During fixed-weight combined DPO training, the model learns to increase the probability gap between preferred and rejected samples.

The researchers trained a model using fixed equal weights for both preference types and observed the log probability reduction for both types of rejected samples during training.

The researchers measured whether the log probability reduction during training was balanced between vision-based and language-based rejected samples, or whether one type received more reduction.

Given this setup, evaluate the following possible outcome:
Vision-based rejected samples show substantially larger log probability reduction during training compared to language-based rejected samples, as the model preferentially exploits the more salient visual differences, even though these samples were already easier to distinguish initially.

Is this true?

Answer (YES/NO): YES